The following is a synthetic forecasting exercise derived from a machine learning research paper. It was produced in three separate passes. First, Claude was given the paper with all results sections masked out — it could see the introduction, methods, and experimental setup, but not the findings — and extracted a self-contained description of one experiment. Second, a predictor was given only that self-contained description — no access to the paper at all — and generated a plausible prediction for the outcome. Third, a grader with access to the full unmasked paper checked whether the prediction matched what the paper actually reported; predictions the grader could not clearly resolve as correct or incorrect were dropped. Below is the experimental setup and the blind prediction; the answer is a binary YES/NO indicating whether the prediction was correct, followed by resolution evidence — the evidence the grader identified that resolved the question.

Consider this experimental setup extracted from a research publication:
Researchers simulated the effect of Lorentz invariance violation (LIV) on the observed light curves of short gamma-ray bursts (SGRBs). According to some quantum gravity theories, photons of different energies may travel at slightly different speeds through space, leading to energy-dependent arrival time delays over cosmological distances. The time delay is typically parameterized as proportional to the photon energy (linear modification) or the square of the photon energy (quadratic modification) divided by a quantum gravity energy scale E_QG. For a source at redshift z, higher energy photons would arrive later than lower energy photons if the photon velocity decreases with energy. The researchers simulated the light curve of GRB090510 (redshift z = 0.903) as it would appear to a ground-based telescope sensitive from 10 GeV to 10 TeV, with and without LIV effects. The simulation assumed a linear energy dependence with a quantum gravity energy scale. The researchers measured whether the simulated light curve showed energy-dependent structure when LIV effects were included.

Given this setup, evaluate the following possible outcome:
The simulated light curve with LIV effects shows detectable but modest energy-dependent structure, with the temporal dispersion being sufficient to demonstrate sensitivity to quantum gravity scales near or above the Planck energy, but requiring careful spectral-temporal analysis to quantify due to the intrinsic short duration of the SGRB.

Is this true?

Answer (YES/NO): NO